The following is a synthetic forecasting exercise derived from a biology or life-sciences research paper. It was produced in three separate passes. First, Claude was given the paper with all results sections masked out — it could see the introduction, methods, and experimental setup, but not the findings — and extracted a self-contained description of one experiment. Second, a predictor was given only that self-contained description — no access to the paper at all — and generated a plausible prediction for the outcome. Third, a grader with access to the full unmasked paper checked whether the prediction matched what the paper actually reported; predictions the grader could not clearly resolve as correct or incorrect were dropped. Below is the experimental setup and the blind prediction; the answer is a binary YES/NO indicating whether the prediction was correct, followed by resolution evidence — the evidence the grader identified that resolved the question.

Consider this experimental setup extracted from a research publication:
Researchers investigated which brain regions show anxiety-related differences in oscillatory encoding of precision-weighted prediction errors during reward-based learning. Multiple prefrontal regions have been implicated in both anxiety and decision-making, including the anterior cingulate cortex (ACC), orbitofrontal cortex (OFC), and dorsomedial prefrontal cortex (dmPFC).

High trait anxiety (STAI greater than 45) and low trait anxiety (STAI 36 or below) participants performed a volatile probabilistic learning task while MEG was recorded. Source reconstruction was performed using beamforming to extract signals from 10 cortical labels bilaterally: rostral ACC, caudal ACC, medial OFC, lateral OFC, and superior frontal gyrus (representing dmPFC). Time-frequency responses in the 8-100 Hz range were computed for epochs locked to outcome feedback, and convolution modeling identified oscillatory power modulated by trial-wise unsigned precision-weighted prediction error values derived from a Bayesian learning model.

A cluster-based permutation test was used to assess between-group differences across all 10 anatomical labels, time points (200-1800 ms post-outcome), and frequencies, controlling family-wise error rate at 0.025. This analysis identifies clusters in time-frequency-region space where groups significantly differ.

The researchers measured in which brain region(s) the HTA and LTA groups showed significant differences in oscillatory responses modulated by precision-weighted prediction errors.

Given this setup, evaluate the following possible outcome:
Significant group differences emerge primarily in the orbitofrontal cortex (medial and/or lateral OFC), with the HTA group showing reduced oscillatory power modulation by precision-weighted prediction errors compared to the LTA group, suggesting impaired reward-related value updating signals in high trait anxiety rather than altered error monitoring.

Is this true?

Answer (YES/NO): NO